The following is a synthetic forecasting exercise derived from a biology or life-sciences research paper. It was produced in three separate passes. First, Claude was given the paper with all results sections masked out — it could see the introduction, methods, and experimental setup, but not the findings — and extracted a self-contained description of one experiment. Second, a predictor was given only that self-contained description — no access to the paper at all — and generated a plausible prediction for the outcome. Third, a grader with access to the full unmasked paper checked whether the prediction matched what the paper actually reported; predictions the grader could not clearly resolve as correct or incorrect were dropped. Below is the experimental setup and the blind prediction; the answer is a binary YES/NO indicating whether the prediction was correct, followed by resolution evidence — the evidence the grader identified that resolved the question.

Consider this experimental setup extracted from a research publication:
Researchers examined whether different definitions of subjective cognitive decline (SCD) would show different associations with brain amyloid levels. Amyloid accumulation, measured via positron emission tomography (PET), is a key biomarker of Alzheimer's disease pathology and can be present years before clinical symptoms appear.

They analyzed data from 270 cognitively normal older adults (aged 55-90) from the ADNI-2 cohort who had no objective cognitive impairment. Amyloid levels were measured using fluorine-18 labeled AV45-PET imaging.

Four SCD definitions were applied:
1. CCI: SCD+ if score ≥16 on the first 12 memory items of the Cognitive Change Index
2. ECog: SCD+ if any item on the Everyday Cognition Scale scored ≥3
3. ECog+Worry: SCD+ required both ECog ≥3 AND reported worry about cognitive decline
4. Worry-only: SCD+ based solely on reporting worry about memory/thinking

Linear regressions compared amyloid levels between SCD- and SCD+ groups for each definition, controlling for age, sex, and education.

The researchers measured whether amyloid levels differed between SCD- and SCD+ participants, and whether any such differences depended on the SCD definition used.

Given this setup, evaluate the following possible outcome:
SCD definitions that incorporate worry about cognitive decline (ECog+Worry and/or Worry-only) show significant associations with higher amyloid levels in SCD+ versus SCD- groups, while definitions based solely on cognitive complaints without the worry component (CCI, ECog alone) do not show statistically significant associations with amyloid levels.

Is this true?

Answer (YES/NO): NO